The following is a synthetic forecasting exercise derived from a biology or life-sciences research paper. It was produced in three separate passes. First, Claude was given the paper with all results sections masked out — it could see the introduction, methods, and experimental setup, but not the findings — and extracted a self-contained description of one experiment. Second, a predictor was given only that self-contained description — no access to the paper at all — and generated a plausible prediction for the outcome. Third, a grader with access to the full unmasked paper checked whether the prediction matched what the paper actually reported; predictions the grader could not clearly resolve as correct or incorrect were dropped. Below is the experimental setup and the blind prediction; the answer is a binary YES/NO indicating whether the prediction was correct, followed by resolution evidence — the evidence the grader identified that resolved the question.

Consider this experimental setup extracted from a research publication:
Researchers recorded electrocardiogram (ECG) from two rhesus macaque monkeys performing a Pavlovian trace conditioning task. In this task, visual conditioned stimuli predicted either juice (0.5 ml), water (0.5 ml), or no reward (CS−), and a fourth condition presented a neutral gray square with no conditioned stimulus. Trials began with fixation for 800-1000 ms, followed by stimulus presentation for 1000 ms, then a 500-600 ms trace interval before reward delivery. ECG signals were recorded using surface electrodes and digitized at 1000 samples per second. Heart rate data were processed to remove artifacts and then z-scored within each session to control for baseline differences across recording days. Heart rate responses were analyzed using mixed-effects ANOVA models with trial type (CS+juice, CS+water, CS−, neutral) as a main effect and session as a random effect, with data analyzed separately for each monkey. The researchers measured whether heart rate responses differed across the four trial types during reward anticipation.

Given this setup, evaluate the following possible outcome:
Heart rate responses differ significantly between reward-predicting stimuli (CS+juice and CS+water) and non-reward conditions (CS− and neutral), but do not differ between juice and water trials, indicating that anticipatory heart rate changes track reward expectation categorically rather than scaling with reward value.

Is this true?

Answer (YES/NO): NO